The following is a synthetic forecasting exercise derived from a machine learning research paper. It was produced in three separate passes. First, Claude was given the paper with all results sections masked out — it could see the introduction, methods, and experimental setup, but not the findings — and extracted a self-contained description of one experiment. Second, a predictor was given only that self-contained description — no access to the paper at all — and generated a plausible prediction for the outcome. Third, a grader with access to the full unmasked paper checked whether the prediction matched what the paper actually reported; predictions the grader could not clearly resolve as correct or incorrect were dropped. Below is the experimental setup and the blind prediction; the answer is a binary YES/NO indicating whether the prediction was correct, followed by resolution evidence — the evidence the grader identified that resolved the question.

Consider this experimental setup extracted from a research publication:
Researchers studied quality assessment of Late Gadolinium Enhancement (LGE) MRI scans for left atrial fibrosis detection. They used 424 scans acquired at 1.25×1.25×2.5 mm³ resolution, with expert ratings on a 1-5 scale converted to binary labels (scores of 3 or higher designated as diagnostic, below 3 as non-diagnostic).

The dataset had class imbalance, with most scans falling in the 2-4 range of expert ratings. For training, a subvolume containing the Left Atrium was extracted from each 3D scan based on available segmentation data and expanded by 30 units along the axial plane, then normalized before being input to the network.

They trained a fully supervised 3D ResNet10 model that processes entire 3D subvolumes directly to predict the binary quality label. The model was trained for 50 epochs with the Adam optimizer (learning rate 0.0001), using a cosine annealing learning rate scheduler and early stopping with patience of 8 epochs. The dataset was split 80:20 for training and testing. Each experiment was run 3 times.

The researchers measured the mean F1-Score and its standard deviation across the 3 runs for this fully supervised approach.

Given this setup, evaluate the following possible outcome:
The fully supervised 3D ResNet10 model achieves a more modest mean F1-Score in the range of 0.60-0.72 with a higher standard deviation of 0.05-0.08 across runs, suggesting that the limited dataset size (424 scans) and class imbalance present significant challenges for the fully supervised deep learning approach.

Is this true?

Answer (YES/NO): NO